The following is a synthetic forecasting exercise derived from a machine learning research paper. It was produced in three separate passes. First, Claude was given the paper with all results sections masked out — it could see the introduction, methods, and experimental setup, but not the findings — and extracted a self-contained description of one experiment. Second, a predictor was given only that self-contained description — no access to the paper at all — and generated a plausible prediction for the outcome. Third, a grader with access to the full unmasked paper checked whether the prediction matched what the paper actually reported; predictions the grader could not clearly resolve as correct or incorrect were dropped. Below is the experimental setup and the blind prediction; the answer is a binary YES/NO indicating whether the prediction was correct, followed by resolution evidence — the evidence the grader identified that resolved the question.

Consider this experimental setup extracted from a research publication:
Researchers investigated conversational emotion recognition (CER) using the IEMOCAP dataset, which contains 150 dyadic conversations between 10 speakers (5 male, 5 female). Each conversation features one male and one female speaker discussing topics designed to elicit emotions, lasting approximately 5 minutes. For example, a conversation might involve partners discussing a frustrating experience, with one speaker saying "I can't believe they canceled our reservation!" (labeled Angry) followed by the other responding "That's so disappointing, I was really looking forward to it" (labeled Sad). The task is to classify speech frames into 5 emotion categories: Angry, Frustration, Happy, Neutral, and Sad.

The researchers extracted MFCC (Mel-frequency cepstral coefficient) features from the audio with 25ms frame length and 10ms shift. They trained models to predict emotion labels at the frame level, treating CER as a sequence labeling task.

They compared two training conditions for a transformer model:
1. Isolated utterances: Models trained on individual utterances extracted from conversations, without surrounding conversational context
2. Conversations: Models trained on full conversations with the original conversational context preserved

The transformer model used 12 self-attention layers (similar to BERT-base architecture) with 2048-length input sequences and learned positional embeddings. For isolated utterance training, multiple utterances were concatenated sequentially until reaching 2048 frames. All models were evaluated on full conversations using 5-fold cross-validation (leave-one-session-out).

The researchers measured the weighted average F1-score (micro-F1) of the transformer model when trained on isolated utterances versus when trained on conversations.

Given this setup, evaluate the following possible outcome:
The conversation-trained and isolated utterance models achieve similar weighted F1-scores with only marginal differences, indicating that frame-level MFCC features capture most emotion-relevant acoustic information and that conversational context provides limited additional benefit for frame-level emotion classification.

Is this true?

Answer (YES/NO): NO